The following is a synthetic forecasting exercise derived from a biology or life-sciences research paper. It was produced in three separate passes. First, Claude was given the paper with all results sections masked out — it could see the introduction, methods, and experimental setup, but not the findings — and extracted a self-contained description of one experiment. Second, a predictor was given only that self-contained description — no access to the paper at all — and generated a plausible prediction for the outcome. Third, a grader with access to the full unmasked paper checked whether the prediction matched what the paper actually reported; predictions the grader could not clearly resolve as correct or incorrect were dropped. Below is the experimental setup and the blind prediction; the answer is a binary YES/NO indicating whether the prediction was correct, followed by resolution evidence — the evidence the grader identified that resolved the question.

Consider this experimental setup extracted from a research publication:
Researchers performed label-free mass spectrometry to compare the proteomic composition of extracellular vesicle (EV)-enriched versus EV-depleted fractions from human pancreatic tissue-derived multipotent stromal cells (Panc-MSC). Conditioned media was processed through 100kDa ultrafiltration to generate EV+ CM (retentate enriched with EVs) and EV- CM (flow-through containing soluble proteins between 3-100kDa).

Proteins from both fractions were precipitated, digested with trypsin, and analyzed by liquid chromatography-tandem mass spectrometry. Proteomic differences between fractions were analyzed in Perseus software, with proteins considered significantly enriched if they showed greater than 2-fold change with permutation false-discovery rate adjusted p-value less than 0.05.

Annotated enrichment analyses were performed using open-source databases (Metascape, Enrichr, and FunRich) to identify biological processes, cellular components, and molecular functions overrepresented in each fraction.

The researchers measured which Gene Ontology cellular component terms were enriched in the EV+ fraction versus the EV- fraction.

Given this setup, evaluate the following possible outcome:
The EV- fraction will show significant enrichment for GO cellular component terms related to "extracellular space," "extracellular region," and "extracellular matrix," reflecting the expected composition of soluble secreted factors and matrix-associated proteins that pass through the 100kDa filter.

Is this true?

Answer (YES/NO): NO